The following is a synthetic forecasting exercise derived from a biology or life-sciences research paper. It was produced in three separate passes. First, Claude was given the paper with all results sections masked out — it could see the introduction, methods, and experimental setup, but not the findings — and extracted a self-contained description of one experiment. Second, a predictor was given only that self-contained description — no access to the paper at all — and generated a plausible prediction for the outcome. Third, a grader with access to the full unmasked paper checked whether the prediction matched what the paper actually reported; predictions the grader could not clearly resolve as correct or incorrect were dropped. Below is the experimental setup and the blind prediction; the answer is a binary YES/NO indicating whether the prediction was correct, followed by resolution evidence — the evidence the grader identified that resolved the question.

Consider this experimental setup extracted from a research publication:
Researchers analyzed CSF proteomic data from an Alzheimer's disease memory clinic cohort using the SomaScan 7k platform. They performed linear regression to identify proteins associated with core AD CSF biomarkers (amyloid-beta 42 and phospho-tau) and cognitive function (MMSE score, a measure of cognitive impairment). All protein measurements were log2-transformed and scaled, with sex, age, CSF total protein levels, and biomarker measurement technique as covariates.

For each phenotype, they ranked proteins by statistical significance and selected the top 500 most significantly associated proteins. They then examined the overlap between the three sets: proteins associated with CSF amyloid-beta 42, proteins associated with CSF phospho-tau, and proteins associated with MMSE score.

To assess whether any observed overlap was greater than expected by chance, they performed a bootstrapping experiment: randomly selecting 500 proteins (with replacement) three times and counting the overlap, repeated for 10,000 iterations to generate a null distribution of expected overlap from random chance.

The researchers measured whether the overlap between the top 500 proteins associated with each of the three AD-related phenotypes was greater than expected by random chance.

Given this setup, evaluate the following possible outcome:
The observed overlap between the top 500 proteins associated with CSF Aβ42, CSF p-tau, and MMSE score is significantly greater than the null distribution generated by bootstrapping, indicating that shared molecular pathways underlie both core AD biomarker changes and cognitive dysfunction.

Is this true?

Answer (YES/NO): YES